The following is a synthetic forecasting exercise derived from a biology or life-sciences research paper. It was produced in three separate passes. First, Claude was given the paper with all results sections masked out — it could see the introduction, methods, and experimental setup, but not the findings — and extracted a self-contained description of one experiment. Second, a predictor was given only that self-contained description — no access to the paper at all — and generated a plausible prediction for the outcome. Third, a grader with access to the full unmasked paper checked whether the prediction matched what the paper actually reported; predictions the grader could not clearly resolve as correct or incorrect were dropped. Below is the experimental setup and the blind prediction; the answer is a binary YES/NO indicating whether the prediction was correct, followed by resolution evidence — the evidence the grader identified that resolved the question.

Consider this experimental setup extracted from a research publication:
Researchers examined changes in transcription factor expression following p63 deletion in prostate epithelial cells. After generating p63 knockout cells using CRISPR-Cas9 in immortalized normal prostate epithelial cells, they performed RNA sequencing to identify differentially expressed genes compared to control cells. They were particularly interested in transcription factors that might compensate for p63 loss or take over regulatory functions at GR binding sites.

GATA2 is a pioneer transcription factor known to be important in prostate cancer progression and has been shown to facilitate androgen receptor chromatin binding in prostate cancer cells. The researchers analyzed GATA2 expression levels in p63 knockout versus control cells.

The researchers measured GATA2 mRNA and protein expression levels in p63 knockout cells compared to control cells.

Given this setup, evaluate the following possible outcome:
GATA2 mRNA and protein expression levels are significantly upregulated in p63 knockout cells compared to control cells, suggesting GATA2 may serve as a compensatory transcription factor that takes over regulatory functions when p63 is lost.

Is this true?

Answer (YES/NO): YES